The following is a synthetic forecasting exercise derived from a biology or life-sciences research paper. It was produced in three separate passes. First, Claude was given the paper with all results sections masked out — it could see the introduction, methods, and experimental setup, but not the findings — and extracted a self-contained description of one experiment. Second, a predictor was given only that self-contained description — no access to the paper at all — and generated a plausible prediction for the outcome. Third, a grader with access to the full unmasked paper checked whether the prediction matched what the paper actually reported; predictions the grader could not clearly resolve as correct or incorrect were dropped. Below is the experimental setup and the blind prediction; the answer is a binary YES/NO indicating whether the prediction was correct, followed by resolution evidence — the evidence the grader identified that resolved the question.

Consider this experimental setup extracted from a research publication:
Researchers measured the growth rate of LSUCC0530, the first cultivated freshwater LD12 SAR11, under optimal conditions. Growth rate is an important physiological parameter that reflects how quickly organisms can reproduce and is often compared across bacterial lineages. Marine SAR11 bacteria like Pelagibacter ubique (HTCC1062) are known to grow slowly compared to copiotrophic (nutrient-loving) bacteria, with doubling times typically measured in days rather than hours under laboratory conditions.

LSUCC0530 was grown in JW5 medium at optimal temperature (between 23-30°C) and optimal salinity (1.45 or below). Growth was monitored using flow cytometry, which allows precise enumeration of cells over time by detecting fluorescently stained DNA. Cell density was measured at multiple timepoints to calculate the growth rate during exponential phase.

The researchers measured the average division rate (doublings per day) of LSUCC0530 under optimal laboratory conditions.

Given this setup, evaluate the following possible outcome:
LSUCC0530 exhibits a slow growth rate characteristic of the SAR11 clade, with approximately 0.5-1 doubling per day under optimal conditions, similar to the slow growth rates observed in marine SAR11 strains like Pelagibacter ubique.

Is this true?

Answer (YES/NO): YES